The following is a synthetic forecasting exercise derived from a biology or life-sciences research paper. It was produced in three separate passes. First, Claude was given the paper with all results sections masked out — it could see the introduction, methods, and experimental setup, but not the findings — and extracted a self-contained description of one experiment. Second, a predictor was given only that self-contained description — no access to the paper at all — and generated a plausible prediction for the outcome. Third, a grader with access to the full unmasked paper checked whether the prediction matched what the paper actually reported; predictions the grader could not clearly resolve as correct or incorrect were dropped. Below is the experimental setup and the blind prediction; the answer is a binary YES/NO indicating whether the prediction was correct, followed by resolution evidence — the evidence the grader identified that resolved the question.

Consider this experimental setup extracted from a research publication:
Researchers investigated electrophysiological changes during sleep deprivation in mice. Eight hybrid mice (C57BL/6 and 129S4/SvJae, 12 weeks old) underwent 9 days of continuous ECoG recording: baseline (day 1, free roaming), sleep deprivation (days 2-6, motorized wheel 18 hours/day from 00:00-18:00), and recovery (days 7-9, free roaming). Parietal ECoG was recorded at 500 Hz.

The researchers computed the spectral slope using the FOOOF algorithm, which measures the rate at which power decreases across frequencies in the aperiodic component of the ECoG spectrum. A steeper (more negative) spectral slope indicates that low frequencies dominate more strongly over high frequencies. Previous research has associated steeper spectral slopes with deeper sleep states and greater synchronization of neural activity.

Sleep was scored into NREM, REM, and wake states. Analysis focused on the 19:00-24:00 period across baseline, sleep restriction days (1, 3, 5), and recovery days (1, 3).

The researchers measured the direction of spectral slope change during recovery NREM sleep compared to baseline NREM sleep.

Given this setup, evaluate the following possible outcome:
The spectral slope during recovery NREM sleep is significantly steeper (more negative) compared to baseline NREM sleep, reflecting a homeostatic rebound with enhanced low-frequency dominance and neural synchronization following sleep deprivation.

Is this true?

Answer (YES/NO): YES